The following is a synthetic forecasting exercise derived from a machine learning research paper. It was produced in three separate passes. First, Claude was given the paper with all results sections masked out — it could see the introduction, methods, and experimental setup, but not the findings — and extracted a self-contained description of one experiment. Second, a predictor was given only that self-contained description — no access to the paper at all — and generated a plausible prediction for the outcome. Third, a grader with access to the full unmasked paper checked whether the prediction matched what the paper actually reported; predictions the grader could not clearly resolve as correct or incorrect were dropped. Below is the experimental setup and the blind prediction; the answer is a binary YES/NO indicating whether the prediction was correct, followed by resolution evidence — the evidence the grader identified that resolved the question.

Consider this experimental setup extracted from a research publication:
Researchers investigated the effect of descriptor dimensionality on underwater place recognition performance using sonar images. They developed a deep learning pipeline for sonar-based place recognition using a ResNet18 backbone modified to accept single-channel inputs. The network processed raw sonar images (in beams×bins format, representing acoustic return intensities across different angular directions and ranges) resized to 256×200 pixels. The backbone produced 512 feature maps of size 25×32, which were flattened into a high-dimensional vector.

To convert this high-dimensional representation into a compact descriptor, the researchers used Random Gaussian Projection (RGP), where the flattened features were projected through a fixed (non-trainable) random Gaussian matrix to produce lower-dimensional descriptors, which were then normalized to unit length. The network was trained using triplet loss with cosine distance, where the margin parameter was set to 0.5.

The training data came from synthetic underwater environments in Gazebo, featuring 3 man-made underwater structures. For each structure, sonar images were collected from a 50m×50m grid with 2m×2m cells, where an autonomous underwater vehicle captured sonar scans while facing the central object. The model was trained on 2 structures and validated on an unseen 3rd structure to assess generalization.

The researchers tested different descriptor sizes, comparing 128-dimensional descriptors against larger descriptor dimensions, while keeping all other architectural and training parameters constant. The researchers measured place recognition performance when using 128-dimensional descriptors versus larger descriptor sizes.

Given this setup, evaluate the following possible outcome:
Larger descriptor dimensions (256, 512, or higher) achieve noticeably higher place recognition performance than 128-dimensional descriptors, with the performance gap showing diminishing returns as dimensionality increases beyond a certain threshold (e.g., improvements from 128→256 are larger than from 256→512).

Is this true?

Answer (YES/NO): NO